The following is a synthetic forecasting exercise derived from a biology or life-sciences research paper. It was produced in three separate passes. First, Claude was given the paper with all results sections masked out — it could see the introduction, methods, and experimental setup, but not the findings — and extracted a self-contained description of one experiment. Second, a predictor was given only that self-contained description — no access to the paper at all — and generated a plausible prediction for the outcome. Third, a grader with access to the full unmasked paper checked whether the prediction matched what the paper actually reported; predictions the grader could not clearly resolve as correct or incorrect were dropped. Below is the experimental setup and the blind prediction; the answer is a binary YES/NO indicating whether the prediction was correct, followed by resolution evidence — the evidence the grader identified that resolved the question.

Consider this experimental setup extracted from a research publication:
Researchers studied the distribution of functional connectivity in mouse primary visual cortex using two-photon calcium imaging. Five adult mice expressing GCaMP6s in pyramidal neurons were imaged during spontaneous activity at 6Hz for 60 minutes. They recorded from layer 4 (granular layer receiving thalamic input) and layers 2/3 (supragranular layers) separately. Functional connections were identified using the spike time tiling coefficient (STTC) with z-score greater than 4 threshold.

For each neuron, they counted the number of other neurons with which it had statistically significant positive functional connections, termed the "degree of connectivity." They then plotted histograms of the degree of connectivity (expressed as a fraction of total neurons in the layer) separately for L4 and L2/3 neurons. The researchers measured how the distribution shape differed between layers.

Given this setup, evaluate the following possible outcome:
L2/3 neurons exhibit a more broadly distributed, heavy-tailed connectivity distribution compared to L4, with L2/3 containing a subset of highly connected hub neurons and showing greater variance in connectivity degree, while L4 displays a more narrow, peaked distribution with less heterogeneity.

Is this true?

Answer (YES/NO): NO